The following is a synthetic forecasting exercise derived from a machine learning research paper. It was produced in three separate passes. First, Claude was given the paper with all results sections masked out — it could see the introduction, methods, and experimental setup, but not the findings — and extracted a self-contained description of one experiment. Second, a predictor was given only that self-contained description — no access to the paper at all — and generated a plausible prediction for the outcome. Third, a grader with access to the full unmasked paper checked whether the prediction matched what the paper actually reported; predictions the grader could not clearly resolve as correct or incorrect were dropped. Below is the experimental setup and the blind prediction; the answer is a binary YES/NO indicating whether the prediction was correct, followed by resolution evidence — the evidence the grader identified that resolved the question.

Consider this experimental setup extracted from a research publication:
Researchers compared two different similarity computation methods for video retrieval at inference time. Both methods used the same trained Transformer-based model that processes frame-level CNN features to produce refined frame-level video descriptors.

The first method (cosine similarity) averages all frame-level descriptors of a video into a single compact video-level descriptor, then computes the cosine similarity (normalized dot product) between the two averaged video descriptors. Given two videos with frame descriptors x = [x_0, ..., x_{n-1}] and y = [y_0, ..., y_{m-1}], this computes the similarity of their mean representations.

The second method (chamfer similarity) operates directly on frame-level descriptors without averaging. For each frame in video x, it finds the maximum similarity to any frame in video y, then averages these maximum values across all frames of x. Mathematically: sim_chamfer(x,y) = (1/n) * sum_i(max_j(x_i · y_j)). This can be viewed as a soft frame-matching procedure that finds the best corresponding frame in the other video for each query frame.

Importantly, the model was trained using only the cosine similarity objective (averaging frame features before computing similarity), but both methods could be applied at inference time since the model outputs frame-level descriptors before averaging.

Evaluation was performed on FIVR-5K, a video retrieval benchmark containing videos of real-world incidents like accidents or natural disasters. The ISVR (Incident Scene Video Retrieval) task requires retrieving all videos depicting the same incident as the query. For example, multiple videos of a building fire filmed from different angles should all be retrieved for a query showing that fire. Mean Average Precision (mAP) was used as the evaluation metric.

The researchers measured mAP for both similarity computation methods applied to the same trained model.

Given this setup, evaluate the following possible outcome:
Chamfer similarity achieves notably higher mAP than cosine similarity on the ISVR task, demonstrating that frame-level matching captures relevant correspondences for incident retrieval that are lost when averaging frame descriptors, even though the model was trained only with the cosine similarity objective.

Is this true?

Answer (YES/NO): YES